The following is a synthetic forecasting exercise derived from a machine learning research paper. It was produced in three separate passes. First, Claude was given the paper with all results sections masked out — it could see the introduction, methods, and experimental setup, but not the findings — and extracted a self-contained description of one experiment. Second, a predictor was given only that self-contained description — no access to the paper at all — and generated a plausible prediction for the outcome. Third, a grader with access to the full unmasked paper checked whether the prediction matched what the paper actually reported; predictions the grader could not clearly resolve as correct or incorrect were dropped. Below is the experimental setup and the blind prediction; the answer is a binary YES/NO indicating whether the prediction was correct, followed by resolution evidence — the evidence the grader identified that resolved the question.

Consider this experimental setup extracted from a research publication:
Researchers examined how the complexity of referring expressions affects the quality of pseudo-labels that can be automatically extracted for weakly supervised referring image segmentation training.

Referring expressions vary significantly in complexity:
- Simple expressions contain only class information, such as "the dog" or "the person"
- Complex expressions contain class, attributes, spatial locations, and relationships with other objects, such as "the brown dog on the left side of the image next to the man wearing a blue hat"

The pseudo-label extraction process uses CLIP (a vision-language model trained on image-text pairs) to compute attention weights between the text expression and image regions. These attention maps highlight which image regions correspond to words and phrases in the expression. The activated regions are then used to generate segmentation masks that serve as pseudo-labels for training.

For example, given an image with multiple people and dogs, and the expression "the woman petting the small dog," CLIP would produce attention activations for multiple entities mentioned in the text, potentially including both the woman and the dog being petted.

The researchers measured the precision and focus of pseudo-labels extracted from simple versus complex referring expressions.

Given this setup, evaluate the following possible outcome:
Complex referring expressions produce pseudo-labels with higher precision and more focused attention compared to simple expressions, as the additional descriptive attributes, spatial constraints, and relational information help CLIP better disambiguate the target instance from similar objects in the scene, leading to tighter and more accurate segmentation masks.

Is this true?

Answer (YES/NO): NO